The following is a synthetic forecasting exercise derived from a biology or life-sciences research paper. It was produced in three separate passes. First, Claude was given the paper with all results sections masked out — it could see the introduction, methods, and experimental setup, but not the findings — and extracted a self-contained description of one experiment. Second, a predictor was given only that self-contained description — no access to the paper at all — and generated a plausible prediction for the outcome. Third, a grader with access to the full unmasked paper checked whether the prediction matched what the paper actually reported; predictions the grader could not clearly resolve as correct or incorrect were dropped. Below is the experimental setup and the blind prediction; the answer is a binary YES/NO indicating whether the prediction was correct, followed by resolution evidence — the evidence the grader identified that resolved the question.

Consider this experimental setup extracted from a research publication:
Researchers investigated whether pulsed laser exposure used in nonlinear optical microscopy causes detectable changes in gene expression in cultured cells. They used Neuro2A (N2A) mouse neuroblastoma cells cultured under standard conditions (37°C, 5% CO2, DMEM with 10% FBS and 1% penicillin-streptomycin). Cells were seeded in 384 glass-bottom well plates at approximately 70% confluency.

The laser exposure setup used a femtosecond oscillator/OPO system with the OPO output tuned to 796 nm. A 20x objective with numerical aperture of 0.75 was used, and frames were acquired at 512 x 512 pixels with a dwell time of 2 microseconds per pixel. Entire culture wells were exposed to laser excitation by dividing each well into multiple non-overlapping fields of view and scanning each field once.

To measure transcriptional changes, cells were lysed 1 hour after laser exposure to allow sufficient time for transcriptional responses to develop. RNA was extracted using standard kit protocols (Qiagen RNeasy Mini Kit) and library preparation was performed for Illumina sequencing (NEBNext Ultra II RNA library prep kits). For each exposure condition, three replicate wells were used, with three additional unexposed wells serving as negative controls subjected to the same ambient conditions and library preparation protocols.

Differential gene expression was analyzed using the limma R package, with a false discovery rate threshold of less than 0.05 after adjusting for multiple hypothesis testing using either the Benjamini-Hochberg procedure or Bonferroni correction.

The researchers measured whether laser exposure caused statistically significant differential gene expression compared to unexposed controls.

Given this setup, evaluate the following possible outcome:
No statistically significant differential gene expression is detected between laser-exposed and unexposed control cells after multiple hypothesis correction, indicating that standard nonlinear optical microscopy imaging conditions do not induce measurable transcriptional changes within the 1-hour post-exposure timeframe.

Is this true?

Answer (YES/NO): YES